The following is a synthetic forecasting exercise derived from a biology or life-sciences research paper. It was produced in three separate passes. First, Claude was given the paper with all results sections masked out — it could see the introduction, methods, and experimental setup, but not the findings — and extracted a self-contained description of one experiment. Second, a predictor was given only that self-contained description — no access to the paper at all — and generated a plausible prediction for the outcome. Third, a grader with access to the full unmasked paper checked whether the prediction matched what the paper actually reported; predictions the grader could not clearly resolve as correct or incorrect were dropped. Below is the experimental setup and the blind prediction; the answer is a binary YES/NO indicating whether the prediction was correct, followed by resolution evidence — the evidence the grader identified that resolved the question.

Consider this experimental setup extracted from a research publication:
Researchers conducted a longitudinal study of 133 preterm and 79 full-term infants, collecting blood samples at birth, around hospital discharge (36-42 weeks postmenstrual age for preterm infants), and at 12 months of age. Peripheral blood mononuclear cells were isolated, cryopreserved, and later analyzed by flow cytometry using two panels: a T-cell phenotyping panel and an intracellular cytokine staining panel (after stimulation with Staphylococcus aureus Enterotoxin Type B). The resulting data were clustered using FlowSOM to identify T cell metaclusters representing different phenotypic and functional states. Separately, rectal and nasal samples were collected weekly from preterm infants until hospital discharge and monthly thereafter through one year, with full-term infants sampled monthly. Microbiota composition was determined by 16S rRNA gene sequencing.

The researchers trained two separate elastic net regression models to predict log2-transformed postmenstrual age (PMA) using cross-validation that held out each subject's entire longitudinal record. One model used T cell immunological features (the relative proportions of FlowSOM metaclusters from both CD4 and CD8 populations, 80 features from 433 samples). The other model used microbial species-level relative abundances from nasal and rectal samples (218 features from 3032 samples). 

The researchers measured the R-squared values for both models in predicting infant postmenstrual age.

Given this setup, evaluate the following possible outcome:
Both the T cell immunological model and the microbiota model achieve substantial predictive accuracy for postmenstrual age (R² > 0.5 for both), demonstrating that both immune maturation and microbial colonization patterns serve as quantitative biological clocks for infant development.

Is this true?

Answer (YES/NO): YES